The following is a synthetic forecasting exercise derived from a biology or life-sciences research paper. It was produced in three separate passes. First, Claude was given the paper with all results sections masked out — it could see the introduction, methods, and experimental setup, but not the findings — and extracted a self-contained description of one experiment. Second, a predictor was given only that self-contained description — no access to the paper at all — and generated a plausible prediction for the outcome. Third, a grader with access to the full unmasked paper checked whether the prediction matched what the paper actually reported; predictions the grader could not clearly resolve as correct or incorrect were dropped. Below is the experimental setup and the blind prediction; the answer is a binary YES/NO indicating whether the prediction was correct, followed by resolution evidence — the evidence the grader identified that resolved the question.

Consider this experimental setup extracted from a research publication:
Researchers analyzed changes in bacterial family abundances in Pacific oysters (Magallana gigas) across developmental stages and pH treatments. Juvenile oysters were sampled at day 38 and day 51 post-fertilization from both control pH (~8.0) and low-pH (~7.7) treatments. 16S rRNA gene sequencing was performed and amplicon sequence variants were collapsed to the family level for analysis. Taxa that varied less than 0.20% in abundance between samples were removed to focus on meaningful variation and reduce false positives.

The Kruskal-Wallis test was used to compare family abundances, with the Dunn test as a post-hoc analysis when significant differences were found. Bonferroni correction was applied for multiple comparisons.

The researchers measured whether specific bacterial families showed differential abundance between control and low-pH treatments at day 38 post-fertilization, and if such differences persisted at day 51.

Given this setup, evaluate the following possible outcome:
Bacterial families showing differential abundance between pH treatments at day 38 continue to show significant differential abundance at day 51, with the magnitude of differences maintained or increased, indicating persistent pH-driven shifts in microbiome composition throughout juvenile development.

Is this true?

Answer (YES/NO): NO